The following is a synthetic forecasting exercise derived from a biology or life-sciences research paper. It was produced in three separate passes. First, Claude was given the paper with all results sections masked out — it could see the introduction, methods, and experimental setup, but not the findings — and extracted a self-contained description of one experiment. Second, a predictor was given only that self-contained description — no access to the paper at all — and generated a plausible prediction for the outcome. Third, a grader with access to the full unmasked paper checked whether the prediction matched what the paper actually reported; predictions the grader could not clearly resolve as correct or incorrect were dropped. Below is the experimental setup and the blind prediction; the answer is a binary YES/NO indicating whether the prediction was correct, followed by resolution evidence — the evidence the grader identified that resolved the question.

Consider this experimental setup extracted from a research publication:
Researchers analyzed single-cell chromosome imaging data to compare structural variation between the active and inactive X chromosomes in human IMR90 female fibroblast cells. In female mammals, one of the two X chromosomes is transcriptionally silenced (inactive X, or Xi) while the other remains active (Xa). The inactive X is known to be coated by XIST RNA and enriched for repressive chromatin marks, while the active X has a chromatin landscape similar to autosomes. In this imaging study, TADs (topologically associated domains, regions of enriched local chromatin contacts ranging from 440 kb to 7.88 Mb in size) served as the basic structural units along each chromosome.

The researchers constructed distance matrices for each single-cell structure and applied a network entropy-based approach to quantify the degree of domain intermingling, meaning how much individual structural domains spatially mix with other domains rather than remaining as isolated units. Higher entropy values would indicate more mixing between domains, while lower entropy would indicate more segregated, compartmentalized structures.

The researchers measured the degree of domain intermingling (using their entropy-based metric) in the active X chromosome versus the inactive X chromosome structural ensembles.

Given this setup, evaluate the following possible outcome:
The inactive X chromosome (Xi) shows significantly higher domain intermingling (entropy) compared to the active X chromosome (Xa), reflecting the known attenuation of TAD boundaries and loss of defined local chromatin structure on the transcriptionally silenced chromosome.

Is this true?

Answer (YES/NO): YES